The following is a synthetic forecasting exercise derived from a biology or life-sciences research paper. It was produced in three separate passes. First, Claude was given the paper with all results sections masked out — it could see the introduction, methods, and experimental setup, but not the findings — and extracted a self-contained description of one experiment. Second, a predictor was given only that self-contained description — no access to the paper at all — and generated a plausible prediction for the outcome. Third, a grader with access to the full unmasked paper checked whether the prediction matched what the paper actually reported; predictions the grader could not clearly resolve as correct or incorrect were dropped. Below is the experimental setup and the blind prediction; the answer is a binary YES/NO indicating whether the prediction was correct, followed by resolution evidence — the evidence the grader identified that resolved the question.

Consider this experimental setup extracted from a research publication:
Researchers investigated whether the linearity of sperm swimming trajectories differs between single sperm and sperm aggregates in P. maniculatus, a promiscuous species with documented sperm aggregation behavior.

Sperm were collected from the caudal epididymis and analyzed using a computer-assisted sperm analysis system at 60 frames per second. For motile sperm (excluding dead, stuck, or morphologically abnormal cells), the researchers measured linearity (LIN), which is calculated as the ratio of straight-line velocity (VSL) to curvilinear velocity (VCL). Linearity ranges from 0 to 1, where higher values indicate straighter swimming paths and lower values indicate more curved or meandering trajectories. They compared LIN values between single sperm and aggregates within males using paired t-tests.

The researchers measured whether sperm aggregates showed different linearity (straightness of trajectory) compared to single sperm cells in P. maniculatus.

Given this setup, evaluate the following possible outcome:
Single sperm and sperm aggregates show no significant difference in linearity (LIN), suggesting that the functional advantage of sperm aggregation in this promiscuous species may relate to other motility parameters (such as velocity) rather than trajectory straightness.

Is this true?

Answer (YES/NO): NO